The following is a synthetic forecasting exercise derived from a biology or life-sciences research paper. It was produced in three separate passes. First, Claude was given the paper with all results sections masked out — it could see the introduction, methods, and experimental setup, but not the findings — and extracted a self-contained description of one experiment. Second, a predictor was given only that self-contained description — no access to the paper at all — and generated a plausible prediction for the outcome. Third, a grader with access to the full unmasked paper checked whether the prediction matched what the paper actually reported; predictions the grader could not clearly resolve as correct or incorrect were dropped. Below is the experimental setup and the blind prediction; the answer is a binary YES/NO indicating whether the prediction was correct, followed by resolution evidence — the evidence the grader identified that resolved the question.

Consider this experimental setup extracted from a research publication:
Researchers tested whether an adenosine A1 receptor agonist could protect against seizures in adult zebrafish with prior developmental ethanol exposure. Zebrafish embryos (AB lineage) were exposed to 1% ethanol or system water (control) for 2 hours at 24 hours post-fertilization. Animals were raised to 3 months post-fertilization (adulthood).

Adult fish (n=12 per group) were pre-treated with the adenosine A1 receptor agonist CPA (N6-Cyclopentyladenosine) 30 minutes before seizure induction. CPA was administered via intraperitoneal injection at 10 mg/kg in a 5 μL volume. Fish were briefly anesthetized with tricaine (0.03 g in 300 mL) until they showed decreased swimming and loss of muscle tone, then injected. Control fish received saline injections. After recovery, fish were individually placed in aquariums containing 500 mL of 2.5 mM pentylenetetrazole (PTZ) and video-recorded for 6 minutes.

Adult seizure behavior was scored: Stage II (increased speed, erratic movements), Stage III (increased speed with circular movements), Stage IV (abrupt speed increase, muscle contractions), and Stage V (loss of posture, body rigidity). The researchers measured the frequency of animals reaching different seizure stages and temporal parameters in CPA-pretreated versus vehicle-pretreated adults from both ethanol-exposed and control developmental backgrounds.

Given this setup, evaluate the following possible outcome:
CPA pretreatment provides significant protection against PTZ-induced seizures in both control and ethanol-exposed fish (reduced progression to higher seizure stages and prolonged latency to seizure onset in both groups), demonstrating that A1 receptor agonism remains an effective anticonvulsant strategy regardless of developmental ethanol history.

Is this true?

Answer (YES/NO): NO